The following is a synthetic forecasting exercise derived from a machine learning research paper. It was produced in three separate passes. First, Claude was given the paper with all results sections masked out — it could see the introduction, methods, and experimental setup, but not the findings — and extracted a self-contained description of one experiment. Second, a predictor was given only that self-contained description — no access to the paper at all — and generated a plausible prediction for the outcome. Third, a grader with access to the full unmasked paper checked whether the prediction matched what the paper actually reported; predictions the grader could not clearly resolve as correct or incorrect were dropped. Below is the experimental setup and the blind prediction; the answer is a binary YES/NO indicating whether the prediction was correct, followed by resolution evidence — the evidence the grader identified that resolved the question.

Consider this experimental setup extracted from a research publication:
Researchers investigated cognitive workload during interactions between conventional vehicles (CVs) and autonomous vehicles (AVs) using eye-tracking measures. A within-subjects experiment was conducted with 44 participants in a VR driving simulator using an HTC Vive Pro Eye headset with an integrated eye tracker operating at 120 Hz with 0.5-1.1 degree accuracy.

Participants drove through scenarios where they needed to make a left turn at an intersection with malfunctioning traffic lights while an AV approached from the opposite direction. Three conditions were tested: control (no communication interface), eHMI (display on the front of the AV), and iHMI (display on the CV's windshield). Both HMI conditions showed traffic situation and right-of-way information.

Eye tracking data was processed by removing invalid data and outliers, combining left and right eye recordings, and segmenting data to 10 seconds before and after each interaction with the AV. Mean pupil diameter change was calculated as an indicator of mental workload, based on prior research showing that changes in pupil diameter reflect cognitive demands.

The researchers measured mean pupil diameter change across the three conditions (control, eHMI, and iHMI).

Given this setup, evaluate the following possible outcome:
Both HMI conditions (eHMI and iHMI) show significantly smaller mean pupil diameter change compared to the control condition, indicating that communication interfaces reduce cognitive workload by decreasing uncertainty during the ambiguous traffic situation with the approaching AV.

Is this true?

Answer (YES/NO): NO